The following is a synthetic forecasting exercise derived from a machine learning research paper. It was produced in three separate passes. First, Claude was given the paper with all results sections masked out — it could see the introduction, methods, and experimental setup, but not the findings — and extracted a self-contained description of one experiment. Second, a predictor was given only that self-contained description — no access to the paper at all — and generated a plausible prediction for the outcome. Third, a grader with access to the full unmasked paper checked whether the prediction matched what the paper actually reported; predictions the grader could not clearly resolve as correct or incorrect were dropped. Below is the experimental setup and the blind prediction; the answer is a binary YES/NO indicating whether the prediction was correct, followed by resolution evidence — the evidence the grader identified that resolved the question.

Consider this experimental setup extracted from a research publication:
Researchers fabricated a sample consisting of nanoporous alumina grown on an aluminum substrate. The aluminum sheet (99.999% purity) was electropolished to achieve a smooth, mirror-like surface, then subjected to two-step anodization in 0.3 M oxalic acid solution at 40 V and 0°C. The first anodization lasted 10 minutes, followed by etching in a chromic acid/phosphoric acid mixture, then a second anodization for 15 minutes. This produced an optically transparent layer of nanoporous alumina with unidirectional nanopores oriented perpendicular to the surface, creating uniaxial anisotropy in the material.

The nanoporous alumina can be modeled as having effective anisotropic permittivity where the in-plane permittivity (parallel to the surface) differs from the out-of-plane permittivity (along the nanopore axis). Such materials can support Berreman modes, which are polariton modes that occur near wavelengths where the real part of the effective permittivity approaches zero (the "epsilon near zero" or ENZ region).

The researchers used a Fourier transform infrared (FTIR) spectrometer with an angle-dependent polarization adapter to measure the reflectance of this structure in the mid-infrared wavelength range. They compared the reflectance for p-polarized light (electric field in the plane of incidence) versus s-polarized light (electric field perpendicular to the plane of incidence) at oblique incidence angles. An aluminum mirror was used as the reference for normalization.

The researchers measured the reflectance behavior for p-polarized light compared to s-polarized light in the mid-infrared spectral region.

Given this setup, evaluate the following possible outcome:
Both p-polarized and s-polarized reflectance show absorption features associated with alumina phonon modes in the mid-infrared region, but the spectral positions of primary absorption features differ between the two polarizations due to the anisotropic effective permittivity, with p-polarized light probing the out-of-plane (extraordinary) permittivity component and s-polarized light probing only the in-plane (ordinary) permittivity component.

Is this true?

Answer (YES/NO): NO